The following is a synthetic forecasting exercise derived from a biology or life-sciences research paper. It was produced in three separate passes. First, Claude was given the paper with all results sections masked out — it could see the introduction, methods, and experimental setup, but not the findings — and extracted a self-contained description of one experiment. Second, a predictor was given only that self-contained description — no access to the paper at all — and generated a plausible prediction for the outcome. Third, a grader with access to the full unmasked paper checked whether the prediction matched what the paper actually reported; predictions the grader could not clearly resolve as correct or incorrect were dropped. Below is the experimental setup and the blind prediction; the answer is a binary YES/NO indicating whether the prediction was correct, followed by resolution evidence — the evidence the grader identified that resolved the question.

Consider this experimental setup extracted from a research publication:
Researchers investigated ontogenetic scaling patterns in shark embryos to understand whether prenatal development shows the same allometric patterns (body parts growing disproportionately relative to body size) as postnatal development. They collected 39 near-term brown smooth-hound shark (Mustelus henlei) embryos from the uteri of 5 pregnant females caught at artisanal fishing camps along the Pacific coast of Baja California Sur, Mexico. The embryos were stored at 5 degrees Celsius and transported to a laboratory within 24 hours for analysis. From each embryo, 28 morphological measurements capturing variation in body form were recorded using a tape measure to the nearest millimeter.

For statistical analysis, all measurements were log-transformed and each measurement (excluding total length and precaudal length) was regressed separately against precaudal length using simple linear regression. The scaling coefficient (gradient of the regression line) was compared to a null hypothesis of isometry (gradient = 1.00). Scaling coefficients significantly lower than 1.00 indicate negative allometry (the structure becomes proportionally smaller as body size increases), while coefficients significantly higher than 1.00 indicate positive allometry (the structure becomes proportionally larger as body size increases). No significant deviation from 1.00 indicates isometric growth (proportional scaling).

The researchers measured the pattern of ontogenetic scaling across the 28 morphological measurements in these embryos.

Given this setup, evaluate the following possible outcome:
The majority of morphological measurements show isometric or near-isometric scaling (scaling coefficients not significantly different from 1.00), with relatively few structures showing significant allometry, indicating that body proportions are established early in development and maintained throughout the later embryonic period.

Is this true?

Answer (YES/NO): YES